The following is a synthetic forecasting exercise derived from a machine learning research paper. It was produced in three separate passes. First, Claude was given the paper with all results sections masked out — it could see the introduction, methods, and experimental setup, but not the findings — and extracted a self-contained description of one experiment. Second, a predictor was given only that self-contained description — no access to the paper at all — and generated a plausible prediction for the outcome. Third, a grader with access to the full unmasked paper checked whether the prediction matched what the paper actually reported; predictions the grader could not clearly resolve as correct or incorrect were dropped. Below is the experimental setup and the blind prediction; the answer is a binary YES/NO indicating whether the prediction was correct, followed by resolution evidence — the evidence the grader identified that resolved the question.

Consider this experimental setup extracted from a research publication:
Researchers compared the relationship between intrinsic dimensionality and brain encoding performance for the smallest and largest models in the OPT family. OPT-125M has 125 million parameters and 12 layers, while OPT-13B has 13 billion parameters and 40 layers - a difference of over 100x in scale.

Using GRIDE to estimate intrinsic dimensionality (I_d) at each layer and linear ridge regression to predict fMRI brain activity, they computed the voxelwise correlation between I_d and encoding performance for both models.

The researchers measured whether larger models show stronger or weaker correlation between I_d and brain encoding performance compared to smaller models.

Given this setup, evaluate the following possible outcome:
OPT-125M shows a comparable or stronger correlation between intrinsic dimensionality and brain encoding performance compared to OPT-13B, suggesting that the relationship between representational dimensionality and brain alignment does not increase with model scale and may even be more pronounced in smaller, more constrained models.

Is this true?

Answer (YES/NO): YES